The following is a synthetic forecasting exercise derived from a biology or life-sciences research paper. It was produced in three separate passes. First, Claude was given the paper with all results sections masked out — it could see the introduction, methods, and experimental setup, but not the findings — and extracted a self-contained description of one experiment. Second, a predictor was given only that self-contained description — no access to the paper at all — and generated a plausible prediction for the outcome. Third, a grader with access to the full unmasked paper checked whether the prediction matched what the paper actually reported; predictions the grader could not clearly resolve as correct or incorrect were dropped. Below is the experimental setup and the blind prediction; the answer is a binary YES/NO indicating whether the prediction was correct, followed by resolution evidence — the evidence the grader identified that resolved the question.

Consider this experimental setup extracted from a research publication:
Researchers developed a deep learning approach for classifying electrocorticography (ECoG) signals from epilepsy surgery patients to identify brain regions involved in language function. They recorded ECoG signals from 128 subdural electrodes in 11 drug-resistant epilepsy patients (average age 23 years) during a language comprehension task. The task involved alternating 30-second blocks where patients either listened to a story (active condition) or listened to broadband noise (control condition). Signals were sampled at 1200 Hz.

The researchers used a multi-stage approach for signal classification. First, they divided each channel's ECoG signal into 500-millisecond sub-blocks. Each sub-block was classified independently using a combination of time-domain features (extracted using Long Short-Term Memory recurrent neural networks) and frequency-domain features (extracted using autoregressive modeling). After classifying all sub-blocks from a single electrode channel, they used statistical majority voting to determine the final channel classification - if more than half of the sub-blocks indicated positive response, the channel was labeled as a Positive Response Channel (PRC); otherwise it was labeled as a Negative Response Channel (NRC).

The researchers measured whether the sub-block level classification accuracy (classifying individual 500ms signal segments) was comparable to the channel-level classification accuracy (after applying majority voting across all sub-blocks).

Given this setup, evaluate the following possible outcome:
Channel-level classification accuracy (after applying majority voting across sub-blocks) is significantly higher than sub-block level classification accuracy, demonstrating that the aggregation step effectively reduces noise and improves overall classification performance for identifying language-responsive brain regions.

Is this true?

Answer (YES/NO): YES